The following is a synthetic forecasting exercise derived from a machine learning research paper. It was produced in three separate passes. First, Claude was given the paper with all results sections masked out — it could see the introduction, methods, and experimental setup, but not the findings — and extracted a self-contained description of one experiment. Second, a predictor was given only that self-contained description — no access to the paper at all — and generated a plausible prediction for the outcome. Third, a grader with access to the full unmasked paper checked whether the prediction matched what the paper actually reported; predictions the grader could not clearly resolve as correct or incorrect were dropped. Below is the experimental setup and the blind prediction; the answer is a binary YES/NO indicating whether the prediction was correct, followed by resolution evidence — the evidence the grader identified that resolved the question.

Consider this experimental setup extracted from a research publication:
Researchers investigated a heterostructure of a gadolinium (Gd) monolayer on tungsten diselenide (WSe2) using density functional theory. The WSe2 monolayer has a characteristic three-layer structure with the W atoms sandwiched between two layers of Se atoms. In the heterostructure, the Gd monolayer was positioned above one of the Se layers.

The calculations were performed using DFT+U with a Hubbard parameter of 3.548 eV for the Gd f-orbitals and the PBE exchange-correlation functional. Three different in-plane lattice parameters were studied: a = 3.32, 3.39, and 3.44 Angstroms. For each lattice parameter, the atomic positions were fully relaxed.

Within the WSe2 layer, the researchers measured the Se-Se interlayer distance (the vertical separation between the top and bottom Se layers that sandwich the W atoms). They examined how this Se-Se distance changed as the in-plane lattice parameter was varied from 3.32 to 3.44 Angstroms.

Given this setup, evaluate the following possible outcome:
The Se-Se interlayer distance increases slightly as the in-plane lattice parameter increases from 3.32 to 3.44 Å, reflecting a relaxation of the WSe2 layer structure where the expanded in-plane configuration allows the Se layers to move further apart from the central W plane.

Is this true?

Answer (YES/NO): NO